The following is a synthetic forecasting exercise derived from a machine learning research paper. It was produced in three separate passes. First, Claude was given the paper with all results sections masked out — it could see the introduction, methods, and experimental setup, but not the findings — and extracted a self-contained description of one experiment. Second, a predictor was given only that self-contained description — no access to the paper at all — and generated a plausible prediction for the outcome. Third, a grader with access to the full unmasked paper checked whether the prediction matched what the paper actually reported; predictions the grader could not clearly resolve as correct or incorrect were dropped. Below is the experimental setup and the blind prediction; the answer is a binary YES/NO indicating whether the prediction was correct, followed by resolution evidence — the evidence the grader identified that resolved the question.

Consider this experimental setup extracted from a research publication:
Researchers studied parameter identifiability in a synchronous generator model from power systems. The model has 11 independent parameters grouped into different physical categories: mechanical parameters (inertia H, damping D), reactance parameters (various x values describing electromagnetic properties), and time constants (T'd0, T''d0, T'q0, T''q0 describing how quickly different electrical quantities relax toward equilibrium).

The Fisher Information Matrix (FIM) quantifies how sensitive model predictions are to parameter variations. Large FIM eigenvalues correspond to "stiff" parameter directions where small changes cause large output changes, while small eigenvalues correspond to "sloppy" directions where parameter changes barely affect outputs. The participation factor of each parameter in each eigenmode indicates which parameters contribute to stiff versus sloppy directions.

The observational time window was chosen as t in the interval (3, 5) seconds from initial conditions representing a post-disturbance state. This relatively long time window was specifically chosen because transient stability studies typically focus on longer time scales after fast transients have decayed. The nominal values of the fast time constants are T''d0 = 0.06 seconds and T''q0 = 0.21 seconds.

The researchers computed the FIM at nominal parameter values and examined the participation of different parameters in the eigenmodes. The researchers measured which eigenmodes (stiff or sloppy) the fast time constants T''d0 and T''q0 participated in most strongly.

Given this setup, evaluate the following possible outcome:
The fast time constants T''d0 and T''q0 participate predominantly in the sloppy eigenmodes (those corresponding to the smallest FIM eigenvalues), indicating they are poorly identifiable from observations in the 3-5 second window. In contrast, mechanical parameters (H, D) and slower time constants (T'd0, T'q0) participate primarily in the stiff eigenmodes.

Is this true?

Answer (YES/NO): NO